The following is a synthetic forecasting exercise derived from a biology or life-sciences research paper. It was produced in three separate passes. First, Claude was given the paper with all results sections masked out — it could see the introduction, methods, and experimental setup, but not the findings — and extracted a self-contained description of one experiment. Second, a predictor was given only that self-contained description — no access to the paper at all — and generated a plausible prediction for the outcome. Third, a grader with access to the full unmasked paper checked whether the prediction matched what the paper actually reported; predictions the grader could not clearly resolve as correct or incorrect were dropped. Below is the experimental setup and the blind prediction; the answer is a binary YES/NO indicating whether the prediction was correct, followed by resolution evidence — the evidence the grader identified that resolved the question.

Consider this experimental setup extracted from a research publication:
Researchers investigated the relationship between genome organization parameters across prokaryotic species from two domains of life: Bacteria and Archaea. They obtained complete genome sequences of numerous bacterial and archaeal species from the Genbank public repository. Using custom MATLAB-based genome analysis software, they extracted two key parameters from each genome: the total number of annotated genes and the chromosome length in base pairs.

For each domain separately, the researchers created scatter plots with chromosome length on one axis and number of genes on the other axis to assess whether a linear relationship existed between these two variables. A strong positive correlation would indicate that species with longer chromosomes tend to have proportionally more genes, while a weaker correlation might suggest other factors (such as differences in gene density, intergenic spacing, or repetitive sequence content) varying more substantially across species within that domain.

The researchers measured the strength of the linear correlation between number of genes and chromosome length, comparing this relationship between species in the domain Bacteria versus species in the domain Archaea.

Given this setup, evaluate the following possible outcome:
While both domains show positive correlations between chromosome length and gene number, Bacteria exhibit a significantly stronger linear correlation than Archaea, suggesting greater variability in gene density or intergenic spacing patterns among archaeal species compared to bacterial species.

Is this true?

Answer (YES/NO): YES